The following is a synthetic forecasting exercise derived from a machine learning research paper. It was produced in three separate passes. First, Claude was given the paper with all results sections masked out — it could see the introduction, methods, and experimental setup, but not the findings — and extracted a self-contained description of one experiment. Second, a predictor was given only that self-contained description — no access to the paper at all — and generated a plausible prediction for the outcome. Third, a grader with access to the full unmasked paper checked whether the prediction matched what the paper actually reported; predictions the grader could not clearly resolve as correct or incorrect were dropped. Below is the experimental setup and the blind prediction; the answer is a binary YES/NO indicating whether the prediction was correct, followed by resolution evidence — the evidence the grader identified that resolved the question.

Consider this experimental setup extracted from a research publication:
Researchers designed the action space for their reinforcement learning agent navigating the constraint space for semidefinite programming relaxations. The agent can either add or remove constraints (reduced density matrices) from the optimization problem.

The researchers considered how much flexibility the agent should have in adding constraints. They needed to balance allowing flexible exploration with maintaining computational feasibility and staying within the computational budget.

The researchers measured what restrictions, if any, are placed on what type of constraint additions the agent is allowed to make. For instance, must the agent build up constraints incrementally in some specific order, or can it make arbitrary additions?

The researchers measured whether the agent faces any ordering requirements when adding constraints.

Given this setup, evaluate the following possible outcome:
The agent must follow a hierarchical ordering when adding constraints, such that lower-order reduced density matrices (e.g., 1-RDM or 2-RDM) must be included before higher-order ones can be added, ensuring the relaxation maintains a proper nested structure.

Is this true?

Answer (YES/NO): NO